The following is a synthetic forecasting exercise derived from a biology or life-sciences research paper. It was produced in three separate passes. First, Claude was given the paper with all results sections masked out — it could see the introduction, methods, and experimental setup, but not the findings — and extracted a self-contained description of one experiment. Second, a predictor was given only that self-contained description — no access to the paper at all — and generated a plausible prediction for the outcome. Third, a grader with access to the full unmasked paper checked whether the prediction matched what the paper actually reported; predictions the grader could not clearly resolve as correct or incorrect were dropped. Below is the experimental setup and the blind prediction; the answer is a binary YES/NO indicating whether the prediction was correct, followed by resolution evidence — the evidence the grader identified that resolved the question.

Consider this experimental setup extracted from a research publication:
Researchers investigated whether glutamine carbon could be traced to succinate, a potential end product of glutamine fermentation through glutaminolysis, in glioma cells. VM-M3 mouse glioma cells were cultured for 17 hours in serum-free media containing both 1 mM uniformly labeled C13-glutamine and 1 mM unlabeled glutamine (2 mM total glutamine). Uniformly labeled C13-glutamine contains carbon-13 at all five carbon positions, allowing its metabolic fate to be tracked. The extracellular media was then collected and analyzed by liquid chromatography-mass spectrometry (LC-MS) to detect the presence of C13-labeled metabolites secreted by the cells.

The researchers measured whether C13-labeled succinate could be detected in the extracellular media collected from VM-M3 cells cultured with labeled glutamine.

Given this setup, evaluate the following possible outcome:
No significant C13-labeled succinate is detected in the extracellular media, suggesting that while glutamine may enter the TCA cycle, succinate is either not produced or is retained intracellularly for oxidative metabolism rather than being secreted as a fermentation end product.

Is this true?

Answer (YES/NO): NO